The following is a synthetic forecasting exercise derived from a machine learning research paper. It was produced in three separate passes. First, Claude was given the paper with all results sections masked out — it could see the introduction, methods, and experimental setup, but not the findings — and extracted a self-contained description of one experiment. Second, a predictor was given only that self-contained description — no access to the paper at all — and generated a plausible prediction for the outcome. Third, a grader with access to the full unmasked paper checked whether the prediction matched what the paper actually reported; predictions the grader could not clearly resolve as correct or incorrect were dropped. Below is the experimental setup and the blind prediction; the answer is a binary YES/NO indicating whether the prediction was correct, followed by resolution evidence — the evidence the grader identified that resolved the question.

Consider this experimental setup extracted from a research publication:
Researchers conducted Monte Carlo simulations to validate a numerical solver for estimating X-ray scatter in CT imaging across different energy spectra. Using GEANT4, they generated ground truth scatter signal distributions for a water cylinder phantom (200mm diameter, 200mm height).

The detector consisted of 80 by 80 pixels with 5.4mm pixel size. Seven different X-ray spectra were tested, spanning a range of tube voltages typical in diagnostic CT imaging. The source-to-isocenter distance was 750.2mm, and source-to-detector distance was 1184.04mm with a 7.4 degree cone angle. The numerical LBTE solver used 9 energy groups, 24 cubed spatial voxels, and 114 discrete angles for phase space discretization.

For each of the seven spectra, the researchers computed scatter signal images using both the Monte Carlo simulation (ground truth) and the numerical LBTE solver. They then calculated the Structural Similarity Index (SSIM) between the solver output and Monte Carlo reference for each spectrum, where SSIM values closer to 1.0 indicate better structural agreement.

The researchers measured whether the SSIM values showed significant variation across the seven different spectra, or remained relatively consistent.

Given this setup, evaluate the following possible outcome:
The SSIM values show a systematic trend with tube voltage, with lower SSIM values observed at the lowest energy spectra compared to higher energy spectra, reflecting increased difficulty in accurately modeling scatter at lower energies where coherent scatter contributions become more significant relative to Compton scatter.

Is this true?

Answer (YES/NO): NO